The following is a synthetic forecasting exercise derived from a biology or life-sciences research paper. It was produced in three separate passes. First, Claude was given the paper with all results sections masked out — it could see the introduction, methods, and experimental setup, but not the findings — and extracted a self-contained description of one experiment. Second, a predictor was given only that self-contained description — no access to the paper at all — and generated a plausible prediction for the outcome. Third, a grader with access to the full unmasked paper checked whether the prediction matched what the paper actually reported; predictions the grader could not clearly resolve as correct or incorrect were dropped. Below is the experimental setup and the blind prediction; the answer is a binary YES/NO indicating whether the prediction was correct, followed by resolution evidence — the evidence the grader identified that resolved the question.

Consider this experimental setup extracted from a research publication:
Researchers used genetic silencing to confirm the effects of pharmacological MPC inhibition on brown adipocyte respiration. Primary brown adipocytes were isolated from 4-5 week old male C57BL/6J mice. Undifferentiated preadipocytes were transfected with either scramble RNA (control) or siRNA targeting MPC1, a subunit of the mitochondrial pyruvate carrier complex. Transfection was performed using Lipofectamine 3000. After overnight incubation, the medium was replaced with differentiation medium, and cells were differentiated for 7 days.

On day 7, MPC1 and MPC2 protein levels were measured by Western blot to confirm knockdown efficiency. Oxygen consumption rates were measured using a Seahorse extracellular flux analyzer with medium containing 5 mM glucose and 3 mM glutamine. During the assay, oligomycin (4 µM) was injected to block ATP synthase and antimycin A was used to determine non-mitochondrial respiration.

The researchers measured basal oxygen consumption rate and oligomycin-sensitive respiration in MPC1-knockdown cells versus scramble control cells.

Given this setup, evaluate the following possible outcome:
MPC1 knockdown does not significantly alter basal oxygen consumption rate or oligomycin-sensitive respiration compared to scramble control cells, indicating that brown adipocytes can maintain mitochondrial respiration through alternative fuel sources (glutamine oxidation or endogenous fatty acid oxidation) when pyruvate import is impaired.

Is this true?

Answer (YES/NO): NO